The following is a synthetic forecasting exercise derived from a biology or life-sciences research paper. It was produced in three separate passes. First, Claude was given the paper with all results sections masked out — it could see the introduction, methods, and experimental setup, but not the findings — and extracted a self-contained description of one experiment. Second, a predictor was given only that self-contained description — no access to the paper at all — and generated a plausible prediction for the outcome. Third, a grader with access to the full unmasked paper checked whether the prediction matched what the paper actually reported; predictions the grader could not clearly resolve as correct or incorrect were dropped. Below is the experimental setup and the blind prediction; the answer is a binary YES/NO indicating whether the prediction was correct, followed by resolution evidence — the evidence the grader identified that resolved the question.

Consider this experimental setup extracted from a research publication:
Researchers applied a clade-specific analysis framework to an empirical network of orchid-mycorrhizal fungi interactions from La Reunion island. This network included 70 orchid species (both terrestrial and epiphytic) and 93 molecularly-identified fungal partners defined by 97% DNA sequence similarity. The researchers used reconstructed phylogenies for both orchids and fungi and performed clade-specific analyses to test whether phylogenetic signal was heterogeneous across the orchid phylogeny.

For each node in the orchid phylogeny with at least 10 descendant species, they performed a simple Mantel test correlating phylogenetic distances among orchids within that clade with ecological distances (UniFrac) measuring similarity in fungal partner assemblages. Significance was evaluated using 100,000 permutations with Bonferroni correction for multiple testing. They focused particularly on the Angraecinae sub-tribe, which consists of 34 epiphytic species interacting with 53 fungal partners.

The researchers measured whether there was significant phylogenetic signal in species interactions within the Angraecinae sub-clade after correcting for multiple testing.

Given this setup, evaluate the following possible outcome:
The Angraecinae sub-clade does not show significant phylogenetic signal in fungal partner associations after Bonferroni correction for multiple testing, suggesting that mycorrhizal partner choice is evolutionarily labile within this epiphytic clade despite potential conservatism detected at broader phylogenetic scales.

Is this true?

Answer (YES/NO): NO